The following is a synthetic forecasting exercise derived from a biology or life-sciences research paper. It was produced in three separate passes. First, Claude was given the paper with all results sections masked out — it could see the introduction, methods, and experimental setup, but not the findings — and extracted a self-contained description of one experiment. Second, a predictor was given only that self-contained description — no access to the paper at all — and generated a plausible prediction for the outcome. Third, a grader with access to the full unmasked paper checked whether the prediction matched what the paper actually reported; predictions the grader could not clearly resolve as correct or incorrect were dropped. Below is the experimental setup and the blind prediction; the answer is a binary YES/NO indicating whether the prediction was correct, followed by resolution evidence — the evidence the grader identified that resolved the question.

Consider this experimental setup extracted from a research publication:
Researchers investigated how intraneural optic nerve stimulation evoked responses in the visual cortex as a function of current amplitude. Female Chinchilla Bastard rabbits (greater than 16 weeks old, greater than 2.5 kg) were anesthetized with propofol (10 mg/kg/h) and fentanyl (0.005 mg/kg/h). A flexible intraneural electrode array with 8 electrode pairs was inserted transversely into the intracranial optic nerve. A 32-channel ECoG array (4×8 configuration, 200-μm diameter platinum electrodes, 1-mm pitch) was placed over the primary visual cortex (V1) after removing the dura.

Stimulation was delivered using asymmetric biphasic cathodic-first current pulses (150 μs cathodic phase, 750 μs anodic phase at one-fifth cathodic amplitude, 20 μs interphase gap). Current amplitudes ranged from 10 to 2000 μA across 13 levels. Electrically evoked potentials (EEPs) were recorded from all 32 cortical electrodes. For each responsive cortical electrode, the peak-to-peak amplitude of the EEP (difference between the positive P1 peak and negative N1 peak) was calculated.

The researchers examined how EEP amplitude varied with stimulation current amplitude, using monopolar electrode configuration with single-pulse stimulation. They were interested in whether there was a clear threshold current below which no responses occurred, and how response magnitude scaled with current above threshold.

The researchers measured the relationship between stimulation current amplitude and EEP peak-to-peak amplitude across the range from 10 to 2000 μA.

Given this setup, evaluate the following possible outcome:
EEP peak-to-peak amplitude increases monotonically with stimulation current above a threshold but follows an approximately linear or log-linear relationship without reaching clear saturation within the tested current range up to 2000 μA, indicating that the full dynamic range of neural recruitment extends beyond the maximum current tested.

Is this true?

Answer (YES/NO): YES